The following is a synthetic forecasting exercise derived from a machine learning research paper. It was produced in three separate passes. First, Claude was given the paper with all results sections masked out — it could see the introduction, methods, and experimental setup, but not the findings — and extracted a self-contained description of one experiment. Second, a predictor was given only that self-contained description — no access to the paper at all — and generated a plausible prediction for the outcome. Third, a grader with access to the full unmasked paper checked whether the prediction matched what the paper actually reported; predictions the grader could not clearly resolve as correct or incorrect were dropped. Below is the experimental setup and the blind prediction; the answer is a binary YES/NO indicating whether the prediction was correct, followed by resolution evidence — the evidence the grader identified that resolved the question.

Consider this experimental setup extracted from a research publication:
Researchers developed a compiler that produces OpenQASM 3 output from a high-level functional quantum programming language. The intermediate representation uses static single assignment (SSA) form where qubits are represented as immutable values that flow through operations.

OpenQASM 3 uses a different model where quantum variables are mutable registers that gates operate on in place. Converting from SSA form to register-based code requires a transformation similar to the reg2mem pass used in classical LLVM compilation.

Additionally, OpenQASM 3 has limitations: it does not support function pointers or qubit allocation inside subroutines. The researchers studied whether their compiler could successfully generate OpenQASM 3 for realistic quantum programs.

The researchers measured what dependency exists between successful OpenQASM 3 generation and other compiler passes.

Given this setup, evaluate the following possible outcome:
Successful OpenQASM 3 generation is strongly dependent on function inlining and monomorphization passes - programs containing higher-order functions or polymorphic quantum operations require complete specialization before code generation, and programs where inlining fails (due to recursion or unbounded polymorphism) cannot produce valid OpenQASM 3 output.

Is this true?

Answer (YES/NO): NO